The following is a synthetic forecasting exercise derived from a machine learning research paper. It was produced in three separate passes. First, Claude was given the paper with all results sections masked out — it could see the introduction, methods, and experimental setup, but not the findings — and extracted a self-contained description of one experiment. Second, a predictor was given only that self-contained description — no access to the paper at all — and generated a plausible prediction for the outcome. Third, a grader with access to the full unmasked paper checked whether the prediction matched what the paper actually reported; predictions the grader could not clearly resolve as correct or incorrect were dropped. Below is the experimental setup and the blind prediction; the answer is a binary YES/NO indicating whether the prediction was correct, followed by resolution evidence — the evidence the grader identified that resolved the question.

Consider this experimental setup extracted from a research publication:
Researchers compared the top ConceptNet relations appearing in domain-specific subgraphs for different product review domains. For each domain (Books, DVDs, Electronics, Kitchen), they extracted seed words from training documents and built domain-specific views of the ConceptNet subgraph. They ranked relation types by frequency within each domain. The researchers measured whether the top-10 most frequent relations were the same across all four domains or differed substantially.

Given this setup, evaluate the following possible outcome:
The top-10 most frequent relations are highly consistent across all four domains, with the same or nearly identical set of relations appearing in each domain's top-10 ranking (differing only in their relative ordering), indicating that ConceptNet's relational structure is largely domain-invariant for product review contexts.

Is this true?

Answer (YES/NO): YES